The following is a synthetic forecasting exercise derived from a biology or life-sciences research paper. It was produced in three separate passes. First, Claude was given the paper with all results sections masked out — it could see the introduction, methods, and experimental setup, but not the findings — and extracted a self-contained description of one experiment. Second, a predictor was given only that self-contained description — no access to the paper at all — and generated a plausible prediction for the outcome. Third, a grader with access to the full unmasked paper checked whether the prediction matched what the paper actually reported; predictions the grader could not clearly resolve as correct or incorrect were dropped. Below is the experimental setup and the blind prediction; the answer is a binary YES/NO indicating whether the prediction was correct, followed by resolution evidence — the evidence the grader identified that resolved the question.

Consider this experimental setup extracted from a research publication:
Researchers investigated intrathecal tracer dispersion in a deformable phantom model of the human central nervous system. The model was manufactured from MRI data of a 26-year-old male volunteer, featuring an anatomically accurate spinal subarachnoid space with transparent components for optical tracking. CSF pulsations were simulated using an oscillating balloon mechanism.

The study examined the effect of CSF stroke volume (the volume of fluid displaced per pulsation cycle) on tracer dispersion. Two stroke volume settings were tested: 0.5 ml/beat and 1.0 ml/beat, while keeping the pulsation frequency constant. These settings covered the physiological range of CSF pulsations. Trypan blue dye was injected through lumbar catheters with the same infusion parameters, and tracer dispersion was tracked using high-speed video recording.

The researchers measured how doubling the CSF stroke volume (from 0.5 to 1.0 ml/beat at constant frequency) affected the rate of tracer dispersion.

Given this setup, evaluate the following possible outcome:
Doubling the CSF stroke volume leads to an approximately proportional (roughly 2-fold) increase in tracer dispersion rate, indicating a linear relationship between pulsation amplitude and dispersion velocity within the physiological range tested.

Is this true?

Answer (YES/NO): NO